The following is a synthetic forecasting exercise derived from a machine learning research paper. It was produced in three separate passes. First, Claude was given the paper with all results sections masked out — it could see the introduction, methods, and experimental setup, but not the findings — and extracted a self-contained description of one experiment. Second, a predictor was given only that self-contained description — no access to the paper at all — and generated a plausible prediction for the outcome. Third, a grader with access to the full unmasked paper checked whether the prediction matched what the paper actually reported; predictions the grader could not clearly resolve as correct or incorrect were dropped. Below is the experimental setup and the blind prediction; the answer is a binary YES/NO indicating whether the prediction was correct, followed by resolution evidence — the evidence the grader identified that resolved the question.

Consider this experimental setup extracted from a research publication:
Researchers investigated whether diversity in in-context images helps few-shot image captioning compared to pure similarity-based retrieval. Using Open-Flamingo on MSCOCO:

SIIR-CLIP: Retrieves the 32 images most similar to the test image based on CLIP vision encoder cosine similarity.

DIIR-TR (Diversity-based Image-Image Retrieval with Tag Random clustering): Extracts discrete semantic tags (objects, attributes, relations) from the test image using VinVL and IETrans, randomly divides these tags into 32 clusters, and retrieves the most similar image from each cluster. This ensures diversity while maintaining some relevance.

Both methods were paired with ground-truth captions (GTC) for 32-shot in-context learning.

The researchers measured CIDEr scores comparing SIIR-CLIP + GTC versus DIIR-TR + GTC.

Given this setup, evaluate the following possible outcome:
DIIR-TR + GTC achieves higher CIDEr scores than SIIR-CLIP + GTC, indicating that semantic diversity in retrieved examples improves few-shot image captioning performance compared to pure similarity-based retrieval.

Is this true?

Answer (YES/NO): NO